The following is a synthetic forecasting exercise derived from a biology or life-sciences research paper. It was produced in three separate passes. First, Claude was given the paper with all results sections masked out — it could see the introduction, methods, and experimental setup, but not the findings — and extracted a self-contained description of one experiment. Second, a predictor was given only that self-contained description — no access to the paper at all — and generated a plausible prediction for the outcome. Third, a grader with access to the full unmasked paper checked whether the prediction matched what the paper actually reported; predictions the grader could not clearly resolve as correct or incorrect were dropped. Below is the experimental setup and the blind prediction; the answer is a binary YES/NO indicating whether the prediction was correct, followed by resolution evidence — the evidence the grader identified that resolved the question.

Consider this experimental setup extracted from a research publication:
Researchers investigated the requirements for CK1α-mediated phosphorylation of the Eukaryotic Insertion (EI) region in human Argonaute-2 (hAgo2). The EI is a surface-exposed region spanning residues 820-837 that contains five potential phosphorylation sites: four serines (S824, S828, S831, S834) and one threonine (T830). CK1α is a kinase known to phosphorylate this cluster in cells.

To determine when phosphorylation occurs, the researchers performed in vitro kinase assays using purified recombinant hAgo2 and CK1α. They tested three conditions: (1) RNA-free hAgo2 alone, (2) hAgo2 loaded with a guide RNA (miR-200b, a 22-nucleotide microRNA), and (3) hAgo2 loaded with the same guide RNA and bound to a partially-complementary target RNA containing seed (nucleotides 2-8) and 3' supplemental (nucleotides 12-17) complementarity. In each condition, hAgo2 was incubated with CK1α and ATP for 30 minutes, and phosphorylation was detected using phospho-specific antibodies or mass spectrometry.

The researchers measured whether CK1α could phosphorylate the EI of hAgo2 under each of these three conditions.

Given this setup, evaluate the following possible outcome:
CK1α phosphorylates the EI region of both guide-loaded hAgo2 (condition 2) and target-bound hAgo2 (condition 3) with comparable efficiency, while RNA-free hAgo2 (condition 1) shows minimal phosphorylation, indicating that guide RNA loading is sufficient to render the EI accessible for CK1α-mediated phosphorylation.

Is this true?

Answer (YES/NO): NO